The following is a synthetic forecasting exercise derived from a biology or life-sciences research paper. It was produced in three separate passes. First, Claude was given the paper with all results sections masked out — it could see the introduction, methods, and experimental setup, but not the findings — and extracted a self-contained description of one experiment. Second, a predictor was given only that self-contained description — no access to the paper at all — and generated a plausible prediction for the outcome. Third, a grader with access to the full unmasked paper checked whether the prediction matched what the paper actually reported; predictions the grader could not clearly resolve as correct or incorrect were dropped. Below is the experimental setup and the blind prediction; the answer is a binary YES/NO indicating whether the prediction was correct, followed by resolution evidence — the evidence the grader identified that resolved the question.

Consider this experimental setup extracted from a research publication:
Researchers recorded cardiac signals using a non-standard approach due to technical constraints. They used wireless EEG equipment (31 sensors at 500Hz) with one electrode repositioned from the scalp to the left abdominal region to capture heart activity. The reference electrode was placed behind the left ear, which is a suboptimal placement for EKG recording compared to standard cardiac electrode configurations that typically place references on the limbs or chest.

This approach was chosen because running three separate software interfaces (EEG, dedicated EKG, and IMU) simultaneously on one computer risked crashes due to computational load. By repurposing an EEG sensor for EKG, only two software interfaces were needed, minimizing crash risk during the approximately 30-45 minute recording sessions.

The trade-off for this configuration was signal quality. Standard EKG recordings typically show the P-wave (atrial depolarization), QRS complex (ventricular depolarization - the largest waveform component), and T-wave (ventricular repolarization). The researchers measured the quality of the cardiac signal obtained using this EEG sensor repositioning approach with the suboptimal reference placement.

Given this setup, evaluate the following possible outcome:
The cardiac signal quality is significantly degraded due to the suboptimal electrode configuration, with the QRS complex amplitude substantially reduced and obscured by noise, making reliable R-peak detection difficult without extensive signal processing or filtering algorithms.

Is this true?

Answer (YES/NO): YES